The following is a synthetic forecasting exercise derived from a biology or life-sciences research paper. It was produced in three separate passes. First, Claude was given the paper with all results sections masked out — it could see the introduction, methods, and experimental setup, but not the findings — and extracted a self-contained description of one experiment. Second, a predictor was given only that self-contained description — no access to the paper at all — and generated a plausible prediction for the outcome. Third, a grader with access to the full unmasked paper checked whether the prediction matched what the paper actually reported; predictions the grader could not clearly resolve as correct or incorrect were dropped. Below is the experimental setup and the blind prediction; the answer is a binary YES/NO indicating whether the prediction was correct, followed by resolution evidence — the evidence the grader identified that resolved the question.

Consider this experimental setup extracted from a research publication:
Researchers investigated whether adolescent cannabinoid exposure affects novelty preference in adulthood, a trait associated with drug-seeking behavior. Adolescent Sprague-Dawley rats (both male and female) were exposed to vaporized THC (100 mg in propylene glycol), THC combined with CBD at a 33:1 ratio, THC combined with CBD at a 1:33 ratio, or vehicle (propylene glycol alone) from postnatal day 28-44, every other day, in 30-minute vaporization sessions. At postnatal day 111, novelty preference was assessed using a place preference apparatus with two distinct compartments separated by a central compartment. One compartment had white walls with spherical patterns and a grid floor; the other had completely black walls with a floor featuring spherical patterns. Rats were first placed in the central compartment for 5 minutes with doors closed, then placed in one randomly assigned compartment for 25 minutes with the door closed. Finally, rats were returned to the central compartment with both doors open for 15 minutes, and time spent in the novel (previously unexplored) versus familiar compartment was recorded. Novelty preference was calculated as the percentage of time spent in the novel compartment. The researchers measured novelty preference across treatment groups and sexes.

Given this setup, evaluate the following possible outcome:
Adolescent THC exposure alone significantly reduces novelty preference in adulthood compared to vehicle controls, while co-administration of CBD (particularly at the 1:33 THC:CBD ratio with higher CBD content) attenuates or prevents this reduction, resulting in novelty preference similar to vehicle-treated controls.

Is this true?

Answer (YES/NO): NO